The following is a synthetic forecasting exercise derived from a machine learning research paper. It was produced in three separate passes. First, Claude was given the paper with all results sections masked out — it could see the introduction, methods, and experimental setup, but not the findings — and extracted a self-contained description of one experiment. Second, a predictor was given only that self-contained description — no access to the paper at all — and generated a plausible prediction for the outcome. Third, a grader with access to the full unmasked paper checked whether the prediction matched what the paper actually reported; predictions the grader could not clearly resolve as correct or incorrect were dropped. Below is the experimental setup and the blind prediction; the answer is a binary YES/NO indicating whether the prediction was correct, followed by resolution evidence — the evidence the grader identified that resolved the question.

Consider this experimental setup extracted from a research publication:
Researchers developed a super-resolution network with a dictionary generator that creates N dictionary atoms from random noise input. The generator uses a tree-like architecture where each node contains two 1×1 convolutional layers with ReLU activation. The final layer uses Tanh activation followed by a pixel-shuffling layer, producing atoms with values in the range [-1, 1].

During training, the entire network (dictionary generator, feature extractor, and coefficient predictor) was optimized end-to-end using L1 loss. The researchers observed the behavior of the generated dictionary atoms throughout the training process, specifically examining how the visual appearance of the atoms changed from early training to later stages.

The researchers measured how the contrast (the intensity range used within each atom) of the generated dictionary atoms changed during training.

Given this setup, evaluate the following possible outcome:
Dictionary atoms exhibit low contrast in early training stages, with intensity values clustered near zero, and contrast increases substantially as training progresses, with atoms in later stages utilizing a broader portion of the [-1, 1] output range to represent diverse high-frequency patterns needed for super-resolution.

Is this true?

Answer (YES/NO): YES